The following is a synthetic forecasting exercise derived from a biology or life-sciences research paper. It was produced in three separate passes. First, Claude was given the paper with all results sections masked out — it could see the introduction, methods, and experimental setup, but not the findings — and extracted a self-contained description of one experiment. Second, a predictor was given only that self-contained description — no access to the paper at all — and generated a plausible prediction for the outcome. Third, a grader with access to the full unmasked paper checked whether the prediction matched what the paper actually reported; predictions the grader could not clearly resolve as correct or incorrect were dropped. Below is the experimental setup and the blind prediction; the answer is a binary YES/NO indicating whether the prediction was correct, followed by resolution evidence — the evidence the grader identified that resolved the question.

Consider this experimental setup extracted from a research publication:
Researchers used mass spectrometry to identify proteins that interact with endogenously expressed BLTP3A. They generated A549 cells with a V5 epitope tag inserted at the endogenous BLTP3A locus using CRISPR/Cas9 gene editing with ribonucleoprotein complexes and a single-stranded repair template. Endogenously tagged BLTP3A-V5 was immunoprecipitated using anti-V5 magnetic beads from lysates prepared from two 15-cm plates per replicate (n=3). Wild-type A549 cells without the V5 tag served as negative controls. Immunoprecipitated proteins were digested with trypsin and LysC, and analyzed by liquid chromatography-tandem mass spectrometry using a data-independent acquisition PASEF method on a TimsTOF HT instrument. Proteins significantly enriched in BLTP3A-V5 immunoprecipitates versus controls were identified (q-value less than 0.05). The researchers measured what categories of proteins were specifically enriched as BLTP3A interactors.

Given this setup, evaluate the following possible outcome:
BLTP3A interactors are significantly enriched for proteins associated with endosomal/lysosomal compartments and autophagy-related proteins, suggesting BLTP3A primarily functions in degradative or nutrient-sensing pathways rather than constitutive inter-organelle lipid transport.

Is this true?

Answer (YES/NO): NO